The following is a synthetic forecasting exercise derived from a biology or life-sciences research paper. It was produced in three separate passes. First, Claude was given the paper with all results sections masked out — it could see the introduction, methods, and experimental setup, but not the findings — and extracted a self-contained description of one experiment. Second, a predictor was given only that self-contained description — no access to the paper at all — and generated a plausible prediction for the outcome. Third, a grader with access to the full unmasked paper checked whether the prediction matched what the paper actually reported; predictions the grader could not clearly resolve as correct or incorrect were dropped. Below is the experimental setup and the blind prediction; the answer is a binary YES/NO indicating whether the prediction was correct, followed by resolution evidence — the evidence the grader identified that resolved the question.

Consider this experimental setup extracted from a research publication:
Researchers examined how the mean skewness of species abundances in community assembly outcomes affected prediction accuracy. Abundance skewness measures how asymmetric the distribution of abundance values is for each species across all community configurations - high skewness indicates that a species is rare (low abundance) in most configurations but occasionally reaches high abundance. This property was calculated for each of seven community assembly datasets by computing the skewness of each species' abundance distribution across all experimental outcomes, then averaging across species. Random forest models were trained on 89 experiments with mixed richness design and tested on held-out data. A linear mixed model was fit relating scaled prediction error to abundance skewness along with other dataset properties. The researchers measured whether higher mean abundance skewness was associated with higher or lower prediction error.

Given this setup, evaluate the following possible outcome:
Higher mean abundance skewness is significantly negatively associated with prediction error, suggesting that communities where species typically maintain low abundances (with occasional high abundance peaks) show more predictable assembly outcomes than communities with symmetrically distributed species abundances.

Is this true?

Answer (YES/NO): NO